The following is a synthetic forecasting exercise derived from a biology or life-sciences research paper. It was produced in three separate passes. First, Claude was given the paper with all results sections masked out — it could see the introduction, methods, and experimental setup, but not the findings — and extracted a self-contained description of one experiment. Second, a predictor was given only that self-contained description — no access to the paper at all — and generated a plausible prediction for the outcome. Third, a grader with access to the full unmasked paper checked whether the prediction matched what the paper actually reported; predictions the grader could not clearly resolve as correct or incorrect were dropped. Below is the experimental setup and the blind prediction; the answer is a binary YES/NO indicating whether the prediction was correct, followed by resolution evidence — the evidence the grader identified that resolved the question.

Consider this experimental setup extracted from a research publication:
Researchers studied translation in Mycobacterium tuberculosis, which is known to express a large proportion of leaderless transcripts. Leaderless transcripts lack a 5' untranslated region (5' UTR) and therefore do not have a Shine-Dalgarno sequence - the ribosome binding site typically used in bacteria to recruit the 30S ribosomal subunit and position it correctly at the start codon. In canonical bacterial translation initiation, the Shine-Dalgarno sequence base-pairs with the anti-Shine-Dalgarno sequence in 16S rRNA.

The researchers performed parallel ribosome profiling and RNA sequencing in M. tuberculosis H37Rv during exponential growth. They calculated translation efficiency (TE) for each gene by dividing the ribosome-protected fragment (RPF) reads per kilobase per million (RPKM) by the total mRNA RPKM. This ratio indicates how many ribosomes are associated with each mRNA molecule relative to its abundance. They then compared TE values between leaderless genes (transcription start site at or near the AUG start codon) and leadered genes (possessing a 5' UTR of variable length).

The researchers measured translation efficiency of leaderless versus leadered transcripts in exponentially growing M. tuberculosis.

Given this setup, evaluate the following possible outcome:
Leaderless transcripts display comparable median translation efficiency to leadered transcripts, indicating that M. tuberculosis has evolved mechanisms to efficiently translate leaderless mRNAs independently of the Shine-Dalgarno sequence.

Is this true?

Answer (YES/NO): NO